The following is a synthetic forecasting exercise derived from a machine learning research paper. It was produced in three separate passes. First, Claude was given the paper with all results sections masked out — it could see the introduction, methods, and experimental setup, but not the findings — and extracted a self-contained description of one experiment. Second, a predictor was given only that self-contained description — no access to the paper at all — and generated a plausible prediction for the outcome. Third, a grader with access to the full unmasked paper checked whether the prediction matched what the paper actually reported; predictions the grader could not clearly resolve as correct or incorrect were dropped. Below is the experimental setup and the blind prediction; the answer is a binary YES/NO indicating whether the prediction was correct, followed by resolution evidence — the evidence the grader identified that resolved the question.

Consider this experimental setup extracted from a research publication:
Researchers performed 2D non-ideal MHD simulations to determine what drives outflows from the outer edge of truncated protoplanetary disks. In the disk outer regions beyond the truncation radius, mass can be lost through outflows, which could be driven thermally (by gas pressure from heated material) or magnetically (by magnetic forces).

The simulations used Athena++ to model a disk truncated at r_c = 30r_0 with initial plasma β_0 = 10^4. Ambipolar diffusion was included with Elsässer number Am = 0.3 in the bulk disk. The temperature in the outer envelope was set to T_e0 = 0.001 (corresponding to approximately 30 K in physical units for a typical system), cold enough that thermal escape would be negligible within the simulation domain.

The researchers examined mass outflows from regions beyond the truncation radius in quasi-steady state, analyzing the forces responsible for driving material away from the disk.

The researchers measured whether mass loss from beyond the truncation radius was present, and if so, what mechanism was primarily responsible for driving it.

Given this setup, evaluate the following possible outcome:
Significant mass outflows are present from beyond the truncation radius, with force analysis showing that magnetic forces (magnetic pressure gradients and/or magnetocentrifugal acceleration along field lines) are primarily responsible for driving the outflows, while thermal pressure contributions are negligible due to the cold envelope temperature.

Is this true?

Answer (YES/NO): YES